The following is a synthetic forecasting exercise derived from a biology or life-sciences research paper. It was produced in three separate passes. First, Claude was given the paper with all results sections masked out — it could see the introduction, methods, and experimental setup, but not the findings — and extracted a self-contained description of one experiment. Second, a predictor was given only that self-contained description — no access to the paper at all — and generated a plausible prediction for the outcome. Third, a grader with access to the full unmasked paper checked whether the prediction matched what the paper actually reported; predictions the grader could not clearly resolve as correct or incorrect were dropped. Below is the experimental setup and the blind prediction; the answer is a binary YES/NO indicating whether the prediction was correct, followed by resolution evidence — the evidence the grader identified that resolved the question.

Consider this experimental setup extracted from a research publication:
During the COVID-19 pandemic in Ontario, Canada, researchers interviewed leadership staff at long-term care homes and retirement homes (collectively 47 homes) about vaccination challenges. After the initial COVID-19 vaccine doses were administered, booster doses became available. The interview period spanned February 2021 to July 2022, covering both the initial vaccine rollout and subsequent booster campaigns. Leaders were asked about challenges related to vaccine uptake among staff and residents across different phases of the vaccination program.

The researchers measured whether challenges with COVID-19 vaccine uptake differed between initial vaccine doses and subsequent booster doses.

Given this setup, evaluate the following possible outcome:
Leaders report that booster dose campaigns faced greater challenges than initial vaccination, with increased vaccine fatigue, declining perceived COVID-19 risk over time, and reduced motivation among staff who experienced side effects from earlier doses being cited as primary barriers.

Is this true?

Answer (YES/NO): NO